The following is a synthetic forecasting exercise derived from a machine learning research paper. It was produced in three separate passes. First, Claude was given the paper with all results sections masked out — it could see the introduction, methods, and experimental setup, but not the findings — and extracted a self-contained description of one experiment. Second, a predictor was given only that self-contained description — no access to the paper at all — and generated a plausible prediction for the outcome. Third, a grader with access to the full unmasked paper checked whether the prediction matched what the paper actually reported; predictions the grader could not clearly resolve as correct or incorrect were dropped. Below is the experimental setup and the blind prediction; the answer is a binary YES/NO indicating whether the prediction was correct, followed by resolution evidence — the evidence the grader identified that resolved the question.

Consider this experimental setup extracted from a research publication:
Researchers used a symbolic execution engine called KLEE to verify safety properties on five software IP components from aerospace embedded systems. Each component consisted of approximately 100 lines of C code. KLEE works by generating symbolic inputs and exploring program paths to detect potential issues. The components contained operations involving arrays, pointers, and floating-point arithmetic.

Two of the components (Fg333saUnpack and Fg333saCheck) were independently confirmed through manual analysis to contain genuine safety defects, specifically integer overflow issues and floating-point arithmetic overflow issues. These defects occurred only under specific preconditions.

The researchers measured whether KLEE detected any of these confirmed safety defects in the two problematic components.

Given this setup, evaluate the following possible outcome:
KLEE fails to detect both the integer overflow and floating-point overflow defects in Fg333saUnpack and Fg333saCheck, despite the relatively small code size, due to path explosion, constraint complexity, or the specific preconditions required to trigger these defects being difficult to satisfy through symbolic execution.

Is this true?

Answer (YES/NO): YES